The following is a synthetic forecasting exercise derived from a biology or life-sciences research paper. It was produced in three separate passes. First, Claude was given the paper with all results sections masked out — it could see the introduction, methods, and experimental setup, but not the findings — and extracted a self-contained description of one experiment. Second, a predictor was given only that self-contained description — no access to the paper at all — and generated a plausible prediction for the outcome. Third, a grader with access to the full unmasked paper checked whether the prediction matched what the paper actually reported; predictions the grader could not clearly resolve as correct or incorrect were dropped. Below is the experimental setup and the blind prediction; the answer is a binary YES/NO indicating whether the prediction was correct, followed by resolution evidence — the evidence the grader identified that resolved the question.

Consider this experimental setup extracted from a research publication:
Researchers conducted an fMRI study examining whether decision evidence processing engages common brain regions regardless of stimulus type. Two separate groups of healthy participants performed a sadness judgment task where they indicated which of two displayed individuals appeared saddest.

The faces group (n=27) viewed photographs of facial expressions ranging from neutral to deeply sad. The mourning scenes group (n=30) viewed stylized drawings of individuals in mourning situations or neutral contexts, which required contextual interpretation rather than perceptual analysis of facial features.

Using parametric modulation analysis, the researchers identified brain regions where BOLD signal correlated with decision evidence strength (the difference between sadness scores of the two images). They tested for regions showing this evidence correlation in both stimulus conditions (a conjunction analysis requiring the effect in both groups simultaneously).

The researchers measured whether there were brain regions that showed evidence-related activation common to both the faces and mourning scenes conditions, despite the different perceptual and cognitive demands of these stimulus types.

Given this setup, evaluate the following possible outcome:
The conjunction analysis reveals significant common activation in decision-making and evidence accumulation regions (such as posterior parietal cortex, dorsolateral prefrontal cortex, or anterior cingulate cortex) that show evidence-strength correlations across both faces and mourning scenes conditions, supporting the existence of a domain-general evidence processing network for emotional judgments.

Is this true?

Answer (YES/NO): NO